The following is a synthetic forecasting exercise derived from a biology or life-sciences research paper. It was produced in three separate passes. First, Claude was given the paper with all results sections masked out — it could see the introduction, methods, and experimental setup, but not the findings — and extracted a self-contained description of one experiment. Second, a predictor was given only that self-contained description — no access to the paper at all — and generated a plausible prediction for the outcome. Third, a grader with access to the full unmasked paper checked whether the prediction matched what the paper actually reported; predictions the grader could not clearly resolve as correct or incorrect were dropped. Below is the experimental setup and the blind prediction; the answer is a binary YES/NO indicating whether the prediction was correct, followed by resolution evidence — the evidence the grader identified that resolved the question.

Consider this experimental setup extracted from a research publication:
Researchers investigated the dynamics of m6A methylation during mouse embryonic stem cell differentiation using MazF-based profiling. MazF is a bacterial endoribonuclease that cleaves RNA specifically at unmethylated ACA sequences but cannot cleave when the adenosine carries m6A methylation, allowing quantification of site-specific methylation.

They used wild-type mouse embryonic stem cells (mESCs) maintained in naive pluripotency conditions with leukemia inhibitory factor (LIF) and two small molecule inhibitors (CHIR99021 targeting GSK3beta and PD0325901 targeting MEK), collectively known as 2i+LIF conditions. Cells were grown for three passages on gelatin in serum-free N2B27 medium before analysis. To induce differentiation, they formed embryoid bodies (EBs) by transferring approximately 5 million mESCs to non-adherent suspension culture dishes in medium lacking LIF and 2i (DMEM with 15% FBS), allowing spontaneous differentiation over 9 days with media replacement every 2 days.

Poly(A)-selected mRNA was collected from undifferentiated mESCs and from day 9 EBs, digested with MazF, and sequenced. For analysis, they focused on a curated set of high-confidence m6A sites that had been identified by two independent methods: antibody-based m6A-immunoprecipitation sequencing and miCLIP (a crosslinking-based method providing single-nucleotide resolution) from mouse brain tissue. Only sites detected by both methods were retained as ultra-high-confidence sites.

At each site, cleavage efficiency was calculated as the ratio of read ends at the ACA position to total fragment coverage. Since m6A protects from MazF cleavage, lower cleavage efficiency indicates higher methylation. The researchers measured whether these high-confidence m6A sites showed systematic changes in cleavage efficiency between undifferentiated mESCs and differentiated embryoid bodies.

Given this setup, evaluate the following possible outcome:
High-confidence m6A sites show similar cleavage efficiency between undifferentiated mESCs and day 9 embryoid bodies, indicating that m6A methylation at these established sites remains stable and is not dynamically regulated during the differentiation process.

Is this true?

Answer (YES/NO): YES